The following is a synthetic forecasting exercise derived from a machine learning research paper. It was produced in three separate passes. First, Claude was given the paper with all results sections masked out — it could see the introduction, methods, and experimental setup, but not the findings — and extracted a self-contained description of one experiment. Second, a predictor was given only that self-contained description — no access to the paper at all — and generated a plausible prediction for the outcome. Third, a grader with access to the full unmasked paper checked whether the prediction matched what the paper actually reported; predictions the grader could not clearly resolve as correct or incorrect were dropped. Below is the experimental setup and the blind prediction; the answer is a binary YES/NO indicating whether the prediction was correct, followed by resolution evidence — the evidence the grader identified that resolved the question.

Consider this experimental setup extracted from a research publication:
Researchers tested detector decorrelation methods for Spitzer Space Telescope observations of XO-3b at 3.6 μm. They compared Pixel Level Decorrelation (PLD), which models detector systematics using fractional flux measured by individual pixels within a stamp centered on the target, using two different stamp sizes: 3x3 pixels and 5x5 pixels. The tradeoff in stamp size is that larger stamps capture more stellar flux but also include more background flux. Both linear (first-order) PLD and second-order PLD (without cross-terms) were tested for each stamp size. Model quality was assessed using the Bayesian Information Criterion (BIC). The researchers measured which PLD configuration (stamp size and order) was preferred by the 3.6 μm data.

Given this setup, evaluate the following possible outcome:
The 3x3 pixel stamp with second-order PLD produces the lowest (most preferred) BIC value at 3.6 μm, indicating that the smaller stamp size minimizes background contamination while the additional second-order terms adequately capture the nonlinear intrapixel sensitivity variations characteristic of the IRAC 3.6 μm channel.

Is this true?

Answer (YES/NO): NO